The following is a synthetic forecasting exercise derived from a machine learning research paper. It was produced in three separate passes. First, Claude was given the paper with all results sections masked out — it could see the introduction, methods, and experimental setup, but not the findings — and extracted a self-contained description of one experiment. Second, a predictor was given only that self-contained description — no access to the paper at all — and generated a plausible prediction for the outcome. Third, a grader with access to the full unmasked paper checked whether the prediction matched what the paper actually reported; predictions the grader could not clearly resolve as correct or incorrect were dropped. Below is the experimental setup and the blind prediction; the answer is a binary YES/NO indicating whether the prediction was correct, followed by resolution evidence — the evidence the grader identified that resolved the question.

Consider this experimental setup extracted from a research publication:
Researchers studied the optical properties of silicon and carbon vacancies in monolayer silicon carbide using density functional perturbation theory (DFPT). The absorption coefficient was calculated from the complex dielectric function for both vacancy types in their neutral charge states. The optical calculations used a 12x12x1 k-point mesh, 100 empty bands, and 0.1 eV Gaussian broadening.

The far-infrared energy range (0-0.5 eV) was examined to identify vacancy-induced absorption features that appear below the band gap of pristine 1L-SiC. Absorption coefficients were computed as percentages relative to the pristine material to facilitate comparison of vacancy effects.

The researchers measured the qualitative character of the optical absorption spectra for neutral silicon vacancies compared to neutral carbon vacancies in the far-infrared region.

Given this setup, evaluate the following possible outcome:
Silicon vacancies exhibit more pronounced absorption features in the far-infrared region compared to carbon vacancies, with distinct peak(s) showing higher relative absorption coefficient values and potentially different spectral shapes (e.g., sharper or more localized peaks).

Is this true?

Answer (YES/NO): NO